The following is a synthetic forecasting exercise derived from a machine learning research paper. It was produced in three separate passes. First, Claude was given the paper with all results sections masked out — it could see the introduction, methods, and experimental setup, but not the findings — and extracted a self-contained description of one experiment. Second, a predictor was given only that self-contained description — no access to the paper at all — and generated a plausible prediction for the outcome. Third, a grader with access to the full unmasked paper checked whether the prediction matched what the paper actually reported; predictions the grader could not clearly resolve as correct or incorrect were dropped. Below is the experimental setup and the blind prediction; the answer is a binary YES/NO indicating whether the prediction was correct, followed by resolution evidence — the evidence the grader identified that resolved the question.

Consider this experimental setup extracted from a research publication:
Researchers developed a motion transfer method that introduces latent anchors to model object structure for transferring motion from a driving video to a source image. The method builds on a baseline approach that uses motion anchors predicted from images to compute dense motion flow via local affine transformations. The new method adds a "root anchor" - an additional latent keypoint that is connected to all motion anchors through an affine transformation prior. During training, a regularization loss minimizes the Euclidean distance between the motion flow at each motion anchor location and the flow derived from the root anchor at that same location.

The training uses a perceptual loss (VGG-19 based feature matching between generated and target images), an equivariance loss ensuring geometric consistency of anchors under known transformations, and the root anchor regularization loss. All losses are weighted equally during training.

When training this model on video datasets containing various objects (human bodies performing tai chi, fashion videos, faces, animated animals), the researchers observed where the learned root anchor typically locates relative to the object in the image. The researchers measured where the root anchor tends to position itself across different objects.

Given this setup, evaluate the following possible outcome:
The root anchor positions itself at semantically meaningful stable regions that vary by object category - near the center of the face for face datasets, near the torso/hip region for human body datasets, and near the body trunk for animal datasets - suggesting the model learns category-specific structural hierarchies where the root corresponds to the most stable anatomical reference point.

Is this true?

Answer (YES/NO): NO